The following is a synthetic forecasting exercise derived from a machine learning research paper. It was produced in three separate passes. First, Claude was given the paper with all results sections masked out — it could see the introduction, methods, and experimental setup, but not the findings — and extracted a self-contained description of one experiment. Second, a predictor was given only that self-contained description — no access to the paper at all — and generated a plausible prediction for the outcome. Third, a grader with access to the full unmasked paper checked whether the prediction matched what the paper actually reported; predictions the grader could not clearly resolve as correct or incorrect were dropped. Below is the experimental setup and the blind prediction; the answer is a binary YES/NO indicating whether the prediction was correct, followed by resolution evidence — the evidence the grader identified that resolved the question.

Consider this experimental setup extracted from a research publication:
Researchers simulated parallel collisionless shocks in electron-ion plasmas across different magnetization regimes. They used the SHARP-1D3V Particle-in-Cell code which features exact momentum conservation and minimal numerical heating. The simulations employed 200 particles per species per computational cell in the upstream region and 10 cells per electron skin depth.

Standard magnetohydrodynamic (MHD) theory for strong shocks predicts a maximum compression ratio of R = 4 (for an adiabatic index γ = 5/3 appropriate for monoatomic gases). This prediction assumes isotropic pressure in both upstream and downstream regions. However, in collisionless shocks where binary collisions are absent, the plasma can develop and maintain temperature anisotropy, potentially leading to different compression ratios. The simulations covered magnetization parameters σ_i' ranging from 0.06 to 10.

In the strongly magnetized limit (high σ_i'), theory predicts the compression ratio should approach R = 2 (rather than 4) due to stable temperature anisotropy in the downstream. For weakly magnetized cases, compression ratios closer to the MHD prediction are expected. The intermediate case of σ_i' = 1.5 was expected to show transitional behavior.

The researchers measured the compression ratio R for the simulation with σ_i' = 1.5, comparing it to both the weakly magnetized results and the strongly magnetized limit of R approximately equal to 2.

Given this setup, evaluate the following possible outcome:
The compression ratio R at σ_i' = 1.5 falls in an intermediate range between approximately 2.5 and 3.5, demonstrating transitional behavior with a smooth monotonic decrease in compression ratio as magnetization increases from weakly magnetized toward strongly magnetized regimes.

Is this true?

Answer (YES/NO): YES